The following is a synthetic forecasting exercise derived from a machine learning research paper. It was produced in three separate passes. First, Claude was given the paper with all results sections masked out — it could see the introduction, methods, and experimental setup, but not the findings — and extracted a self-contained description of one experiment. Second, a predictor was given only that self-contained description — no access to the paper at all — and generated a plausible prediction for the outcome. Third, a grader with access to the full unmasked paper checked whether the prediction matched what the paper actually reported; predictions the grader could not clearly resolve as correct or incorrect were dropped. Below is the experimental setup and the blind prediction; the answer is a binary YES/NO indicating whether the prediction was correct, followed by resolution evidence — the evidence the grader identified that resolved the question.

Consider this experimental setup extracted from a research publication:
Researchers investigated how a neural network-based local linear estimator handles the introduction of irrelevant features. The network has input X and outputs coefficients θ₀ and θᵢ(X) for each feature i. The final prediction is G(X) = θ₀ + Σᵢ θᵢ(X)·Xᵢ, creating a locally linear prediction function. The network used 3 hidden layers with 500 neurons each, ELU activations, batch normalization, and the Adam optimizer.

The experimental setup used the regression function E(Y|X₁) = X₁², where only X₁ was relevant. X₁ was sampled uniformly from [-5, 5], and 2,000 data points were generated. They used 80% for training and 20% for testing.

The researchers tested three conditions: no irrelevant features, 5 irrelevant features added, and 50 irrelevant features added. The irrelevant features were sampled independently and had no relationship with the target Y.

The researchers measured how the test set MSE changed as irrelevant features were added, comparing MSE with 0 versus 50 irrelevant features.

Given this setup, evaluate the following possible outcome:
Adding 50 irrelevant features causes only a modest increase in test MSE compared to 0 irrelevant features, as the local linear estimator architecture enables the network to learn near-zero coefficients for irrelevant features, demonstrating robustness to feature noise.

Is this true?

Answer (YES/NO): YES